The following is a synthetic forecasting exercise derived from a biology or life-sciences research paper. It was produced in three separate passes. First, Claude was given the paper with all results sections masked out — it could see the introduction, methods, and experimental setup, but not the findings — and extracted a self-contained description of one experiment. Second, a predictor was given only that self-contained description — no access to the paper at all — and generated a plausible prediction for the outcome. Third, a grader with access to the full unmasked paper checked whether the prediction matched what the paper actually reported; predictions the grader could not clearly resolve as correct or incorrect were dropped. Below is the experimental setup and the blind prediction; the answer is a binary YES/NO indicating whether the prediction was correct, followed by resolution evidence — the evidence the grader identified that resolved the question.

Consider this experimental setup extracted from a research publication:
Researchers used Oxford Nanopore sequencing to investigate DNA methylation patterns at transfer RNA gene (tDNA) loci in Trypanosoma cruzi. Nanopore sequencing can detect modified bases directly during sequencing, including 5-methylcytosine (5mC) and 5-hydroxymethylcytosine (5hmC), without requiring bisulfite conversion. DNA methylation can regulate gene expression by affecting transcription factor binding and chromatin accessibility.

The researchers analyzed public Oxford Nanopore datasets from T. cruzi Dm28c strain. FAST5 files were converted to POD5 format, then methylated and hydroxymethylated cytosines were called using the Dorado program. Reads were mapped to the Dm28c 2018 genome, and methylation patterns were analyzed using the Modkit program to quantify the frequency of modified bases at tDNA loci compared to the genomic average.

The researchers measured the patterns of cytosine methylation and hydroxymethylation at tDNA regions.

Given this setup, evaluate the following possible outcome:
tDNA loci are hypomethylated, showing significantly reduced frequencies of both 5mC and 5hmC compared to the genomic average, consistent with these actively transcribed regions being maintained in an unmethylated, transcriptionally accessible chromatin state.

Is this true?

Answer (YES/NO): NO